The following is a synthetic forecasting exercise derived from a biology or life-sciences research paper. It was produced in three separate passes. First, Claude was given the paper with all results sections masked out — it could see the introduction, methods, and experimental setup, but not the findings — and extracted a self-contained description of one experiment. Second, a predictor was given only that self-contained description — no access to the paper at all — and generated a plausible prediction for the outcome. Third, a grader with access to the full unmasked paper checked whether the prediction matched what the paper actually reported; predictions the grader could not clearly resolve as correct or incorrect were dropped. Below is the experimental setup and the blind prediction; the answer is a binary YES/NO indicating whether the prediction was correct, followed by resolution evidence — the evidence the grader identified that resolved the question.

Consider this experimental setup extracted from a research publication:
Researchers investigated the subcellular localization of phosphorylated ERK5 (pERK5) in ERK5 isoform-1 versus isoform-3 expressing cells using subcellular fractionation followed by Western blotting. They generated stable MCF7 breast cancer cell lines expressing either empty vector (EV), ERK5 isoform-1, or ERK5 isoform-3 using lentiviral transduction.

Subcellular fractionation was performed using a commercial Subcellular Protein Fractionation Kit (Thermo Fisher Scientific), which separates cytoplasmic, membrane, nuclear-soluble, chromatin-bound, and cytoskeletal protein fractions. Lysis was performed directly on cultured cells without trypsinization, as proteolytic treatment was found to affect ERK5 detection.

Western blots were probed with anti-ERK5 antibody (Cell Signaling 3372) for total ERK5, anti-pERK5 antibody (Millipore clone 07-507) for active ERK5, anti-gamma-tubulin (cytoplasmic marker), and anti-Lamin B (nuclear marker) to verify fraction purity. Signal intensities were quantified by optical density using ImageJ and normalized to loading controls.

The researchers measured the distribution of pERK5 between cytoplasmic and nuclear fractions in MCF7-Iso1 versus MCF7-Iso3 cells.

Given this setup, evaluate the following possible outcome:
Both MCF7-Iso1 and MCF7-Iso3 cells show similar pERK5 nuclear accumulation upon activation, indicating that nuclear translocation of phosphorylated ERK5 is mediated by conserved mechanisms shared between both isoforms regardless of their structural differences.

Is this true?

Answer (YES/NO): NO